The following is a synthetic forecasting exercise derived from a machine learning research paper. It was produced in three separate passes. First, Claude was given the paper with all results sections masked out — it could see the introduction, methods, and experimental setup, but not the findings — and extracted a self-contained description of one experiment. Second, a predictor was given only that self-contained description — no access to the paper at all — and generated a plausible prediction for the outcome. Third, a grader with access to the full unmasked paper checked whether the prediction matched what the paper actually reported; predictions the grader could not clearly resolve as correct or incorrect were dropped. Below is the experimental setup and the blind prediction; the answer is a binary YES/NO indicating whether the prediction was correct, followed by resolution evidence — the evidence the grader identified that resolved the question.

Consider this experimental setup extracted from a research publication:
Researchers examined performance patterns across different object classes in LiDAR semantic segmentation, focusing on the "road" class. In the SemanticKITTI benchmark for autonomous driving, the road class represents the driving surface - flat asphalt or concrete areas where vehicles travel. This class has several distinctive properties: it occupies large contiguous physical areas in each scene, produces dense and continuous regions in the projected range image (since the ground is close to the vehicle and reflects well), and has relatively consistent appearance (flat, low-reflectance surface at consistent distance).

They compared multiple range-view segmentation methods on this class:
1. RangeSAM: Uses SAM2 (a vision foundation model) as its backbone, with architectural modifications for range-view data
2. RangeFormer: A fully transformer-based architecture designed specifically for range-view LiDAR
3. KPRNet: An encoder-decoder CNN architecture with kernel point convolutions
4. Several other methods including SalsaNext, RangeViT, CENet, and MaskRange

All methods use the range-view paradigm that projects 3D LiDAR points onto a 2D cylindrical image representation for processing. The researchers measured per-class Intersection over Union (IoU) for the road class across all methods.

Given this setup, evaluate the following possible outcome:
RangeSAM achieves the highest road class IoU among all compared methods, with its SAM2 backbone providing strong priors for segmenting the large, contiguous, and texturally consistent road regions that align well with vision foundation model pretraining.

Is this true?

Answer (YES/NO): NO